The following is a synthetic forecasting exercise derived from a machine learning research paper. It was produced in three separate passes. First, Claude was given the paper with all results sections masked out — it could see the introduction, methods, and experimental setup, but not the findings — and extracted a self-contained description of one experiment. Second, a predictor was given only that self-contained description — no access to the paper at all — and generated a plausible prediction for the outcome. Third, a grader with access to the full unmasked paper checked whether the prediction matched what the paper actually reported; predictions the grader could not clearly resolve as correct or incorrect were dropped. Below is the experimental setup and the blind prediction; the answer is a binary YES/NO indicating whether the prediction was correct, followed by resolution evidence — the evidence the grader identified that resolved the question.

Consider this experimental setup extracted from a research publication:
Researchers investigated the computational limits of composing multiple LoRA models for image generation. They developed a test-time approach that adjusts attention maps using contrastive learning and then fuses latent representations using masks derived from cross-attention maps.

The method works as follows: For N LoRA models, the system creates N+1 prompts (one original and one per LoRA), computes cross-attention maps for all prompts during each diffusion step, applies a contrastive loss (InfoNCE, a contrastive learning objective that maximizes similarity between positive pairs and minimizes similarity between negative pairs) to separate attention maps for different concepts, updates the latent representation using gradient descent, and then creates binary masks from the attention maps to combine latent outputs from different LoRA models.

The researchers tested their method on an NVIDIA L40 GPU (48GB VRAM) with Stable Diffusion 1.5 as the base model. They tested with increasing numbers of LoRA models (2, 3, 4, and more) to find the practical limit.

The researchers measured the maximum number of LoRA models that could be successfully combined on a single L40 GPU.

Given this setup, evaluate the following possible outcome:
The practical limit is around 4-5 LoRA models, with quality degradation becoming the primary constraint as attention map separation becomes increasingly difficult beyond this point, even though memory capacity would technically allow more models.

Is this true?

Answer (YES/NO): NO